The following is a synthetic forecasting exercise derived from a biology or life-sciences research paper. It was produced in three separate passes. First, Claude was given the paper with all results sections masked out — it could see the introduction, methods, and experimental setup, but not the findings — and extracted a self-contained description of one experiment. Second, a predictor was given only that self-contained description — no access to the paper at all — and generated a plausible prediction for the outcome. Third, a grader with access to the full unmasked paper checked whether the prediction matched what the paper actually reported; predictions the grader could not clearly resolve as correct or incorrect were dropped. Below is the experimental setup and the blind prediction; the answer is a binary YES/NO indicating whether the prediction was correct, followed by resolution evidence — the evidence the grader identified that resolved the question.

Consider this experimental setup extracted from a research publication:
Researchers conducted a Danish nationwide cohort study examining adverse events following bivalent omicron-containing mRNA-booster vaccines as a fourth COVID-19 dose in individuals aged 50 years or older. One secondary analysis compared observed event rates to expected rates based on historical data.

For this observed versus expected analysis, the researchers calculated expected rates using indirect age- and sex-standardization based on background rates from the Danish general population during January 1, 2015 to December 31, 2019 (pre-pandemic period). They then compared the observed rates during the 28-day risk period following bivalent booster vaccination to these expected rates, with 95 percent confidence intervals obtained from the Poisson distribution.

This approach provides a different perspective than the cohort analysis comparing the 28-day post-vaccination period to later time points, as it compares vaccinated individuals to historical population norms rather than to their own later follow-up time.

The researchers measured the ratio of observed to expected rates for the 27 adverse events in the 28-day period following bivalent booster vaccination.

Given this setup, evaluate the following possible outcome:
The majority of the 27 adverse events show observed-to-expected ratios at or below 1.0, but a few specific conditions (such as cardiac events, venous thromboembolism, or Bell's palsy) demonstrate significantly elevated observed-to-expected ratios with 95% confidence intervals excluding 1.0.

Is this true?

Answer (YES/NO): NO